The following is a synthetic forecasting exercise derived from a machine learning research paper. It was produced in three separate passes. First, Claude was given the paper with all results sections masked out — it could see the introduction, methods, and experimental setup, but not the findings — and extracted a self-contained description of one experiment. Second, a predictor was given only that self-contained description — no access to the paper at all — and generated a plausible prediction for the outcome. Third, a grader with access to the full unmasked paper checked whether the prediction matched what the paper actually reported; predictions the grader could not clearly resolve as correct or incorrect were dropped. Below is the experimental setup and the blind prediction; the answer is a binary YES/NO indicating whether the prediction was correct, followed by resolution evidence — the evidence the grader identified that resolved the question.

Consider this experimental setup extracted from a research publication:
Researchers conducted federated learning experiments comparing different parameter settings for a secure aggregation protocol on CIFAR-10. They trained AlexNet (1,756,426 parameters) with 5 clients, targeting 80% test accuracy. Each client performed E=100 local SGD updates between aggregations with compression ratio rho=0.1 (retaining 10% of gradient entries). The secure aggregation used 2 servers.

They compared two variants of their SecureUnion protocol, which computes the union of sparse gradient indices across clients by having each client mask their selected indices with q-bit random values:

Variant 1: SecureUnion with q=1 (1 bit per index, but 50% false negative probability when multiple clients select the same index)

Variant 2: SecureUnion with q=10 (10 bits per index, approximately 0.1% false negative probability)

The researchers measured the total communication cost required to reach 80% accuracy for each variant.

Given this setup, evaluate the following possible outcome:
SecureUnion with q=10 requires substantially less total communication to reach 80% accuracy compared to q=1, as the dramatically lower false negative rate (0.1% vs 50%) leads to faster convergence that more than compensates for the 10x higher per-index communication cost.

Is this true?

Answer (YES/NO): NO